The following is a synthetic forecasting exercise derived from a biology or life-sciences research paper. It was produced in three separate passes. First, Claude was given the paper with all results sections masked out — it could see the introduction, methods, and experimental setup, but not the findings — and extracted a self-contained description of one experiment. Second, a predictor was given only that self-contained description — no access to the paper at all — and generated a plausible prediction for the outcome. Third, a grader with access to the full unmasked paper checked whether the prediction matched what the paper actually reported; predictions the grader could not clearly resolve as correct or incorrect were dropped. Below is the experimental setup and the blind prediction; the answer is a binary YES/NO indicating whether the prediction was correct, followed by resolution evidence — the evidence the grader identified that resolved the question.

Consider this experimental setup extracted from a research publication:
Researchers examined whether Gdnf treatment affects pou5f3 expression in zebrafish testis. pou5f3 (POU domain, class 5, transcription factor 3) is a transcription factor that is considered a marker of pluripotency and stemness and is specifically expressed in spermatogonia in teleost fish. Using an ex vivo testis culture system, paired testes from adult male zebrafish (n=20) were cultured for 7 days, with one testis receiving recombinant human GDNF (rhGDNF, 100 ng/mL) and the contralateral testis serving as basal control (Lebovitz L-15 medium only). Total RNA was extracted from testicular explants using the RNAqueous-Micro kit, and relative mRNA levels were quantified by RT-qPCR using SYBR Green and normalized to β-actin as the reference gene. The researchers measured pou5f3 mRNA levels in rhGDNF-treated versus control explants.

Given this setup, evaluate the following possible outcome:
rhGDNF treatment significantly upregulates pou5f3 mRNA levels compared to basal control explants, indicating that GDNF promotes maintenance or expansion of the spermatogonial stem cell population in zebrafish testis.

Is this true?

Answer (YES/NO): NO